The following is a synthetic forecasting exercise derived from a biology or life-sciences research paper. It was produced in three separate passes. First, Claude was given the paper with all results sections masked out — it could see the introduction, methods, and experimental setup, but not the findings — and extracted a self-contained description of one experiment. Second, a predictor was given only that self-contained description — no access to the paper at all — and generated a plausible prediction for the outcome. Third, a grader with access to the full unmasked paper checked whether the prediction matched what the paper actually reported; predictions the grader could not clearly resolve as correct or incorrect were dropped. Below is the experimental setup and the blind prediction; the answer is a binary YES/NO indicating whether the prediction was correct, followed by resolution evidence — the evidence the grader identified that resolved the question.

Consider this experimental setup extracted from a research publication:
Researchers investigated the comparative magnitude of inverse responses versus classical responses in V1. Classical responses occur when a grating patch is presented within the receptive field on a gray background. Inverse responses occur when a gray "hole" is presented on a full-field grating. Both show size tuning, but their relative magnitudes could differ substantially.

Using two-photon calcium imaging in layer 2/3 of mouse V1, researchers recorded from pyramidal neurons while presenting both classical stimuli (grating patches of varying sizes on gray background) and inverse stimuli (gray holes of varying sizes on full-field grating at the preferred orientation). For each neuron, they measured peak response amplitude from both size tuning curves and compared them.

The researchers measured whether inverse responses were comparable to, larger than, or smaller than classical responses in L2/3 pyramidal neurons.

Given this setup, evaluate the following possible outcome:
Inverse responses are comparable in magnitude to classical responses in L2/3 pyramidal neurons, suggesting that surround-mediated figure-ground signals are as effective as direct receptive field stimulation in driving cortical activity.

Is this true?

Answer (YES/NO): YES